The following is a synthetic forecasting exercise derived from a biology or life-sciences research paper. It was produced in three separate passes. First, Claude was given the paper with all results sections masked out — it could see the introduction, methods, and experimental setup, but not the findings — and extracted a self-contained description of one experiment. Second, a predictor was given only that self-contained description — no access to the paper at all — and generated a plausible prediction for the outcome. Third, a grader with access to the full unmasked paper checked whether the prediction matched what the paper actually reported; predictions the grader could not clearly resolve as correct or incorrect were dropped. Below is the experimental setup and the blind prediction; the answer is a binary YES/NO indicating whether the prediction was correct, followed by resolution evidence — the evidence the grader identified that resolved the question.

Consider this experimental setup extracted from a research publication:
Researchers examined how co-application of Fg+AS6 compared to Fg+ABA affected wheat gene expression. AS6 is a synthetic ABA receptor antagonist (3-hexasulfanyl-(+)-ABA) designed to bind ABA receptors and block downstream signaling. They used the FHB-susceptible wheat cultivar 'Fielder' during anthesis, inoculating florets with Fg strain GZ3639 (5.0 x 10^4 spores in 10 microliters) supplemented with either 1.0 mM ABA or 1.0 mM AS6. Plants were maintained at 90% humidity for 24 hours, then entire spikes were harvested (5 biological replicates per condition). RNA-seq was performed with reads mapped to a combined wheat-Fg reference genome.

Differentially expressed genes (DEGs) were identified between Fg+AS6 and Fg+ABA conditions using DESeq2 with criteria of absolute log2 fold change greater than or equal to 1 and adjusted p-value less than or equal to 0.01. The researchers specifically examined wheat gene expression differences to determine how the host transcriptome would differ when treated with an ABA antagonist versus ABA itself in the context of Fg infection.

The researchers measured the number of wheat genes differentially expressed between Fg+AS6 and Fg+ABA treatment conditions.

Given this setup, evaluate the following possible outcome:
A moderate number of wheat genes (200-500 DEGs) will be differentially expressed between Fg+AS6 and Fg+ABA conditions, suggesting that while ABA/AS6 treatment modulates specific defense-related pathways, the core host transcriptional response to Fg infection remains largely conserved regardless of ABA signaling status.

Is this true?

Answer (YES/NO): NO